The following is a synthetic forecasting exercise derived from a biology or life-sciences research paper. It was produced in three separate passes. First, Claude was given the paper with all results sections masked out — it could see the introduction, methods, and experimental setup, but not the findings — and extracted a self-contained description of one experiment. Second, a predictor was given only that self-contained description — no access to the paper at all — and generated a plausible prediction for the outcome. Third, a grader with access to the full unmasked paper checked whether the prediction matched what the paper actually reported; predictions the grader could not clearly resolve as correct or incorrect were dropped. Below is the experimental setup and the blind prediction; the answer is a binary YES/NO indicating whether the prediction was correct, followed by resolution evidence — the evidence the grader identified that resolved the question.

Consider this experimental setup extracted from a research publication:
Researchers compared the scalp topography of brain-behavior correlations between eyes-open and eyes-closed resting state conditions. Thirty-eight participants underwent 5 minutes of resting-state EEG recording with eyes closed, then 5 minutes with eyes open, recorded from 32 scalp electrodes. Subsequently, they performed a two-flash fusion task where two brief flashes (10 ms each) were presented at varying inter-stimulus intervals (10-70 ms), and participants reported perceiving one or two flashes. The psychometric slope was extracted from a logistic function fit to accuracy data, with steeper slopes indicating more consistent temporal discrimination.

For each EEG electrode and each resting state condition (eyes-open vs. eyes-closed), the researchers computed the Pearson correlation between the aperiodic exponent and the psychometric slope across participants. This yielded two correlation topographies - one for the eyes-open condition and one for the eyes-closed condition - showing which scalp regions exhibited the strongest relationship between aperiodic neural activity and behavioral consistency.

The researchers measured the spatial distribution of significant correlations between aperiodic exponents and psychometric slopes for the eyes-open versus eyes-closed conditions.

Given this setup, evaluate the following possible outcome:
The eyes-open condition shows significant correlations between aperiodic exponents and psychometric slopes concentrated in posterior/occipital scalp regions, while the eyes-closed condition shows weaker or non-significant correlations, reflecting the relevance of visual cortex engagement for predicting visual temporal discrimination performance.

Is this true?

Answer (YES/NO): NO